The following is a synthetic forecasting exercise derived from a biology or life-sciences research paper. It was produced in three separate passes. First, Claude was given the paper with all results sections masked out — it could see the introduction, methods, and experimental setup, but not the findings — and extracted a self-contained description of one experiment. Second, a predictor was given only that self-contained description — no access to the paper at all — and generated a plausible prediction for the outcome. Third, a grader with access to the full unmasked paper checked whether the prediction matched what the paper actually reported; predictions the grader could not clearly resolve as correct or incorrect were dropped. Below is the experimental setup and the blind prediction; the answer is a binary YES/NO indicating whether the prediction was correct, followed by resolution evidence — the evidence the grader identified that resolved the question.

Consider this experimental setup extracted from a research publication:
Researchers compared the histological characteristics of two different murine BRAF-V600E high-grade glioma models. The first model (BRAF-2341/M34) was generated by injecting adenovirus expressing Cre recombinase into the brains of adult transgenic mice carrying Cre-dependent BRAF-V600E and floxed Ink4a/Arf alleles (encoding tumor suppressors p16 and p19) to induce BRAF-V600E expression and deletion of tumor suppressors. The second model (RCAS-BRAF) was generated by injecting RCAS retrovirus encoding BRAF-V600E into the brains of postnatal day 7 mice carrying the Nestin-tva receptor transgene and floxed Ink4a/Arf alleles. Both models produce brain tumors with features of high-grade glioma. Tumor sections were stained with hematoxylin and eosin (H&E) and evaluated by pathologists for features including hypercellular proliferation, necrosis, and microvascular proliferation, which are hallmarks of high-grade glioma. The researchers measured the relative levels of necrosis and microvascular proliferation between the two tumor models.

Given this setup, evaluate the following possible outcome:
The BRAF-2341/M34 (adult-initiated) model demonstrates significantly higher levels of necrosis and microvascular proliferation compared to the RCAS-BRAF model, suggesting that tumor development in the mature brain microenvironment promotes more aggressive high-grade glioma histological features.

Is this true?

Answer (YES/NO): YES